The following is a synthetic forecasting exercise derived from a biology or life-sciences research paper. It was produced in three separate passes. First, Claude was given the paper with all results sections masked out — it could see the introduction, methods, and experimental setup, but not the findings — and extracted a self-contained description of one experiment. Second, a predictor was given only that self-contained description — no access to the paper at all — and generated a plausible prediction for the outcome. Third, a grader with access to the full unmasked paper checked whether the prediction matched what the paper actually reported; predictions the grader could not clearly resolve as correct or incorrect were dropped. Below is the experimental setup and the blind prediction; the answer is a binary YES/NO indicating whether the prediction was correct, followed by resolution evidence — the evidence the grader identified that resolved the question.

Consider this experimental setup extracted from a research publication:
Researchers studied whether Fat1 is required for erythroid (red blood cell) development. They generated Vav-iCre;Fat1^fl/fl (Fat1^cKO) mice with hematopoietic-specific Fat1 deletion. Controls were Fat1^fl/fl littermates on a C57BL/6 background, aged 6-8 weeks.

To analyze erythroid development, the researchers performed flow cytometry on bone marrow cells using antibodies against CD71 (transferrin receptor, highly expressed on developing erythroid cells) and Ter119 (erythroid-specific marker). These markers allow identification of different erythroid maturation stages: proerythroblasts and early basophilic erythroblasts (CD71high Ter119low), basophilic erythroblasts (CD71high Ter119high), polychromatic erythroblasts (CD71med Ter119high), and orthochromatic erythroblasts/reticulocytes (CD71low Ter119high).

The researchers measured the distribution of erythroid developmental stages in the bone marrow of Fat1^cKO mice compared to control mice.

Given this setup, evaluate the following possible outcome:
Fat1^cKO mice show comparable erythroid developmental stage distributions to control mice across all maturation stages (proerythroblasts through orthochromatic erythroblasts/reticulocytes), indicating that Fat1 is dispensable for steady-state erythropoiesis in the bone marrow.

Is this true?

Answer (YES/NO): YES